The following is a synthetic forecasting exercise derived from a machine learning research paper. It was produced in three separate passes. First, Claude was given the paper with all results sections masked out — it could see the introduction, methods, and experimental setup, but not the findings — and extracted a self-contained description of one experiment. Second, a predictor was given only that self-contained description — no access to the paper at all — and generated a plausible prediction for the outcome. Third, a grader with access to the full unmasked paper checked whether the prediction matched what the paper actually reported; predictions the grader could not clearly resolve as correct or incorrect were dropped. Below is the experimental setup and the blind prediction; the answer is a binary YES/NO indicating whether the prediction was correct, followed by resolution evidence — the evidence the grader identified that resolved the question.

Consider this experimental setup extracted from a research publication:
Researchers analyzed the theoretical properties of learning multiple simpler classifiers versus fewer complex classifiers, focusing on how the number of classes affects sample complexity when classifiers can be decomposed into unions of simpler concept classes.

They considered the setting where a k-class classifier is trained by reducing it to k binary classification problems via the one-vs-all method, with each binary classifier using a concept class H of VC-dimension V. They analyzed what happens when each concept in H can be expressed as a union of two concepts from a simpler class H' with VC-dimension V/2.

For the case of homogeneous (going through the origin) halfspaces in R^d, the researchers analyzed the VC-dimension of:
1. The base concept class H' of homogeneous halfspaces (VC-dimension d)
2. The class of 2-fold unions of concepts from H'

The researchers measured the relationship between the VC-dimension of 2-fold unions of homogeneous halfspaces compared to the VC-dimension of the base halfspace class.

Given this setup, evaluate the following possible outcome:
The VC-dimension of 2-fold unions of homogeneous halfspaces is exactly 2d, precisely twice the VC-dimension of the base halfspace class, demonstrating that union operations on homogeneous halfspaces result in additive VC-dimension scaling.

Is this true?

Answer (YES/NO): NO